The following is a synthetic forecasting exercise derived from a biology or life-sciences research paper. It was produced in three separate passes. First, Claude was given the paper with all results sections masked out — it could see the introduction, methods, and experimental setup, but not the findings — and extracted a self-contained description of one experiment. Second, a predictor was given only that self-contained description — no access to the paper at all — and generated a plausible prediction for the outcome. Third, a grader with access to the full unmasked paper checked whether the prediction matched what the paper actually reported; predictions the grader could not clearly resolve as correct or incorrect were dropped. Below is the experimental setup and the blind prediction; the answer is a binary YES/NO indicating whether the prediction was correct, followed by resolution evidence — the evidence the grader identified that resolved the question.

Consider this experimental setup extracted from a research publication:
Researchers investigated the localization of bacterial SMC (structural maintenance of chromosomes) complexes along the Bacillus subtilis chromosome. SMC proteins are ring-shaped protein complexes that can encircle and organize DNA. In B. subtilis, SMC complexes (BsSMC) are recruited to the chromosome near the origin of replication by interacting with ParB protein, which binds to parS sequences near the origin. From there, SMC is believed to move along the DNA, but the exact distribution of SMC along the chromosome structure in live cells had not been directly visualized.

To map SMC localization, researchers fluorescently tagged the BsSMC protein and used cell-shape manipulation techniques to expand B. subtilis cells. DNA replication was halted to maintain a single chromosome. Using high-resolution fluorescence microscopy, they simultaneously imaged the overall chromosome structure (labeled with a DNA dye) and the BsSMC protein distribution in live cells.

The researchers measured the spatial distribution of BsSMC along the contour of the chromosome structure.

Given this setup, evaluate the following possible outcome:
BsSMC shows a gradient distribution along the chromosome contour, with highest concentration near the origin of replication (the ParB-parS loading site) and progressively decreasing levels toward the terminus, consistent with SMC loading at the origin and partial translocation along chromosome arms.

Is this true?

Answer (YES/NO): YES